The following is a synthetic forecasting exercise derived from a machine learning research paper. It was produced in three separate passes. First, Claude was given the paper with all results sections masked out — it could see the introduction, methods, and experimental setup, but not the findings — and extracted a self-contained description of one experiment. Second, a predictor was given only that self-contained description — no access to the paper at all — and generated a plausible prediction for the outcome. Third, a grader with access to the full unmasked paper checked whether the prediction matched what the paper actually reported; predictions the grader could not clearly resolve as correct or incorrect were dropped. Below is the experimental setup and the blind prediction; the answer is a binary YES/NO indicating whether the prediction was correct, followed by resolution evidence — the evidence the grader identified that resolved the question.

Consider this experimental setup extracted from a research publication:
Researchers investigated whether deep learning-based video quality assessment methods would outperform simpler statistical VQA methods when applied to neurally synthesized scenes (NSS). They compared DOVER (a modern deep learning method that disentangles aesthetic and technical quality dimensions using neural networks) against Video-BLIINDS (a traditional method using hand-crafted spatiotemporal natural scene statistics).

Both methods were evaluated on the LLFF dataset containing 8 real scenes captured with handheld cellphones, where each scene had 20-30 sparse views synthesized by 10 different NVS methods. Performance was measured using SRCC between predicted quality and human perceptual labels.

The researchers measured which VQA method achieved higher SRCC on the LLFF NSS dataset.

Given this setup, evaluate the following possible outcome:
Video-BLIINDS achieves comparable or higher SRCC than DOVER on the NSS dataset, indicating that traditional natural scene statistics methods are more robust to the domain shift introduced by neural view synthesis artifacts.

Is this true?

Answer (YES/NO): YES